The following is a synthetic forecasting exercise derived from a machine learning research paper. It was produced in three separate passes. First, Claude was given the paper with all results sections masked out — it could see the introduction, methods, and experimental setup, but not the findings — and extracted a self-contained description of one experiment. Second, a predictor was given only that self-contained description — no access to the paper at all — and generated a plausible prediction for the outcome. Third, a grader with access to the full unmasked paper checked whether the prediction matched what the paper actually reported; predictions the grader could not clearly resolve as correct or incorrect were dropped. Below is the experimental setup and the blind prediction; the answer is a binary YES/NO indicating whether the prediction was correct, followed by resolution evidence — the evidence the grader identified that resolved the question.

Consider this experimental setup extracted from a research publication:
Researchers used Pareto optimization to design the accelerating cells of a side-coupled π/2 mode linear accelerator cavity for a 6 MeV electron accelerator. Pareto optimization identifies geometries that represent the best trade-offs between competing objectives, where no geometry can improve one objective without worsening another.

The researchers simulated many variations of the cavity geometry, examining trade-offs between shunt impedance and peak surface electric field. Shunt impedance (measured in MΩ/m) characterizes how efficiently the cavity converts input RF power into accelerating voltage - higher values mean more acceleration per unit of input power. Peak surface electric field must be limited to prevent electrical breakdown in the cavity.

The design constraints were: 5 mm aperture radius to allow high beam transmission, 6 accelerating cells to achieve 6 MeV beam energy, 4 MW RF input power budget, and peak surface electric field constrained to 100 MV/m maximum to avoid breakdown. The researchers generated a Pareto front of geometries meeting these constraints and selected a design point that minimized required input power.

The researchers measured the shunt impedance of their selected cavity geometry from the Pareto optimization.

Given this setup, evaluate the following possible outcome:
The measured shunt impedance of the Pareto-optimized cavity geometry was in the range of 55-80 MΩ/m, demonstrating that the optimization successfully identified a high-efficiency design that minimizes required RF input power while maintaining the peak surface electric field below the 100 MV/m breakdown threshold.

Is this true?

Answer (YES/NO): NO